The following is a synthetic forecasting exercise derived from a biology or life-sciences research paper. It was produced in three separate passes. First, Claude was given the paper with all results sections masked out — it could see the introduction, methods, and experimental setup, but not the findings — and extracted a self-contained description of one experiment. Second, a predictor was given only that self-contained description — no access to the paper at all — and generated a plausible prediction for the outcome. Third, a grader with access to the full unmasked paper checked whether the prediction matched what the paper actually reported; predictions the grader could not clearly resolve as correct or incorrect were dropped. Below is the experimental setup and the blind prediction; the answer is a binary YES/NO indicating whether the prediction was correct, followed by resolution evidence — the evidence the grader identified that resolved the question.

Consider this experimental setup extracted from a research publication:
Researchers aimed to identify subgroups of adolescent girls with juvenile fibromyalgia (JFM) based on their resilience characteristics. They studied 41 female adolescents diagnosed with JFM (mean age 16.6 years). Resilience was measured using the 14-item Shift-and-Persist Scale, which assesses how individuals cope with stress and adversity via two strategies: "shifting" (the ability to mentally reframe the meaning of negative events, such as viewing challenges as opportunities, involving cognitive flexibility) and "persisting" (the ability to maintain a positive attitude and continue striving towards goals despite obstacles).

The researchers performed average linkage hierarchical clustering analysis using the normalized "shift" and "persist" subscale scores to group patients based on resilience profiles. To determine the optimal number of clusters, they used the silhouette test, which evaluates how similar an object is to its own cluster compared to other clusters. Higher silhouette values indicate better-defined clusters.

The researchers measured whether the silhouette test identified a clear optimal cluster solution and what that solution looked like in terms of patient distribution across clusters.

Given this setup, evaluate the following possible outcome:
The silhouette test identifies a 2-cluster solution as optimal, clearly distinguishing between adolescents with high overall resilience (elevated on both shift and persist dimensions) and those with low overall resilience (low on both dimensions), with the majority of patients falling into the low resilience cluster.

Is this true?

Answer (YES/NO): NO